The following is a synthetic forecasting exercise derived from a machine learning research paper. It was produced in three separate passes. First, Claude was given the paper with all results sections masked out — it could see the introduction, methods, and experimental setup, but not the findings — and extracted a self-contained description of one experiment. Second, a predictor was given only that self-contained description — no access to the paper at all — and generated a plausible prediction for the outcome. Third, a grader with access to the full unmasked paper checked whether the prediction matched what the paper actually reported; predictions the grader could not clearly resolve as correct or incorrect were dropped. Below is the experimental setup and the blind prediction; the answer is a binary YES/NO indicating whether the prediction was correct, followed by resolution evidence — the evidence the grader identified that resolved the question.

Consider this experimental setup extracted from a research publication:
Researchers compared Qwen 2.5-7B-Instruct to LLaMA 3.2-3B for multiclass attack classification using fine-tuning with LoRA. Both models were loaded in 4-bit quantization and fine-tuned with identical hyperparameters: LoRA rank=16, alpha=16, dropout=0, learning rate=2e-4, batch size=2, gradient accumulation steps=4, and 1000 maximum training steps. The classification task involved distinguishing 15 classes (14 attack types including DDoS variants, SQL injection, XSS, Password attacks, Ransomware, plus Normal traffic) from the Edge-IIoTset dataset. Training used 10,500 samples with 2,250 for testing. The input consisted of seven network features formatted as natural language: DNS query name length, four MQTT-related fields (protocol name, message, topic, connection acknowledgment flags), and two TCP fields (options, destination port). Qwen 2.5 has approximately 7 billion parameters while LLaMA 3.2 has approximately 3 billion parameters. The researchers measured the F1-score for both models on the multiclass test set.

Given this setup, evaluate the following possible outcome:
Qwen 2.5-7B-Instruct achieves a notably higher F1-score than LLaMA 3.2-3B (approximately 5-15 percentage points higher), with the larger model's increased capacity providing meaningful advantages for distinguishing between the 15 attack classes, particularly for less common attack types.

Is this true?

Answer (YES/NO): NO